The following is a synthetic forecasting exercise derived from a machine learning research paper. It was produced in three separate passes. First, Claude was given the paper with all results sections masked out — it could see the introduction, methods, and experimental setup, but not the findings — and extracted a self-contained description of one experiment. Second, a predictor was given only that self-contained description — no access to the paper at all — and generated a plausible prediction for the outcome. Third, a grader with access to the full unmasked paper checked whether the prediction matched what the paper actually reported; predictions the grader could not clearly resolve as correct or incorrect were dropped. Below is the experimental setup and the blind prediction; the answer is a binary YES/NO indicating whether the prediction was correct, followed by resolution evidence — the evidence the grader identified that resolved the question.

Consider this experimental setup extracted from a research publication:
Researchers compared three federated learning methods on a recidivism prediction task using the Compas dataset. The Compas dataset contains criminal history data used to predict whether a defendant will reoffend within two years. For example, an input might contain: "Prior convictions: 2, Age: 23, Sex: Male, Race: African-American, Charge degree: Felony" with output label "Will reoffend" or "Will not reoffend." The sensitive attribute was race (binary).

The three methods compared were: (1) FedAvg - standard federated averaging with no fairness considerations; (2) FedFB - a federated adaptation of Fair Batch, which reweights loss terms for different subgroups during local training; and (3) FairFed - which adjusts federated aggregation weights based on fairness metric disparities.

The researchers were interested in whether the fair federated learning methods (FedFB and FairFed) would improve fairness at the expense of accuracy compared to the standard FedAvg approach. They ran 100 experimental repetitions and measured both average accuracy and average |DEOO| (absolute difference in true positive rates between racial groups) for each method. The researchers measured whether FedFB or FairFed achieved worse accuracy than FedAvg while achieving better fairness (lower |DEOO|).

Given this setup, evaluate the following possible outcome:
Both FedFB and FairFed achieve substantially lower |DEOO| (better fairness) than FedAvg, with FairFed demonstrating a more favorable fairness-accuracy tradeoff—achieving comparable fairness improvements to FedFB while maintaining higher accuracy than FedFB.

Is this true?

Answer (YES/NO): NO